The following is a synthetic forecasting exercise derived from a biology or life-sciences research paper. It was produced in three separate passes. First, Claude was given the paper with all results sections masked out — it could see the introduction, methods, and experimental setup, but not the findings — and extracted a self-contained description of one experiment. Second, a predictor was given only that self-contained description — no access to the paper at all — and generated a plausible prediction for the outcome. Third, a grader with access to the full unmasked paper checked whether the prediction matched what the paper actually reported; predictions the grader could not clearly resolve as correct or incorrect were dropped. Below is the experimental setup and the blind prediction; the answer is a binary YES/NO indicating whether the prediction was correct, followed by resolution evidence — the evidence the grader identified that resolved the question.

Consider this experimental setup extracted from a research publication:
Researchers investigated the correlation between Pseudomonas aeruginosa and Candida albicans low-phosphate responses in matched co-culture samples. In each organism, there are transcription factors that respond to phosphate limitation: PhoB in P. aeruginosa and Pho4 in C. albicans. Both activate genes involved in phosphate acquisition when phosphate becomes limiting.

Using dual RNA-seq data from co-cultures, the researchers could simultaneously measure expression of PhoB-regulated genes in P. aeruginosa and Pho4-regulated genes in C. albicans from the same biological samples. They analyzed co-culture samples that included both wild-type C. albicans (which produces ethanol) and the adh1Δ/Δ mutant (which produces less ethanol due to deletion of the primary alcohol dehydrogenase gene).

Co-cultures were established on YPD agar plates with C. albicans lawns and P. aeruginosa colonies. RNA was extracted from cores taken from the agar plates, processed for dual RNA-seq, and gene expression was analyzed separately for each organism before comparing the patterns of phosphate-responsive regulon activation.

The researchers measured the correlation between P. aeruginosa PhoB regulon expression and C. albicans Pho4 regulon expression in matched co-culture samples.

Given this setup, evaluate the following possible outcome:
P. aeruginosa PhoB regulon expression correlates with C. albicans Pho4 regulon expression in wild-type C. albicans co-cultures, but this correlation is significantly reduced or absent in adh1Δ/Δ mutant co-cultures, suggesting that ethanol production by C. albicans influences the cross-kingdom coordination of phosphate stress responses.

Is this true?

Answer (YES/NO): NO